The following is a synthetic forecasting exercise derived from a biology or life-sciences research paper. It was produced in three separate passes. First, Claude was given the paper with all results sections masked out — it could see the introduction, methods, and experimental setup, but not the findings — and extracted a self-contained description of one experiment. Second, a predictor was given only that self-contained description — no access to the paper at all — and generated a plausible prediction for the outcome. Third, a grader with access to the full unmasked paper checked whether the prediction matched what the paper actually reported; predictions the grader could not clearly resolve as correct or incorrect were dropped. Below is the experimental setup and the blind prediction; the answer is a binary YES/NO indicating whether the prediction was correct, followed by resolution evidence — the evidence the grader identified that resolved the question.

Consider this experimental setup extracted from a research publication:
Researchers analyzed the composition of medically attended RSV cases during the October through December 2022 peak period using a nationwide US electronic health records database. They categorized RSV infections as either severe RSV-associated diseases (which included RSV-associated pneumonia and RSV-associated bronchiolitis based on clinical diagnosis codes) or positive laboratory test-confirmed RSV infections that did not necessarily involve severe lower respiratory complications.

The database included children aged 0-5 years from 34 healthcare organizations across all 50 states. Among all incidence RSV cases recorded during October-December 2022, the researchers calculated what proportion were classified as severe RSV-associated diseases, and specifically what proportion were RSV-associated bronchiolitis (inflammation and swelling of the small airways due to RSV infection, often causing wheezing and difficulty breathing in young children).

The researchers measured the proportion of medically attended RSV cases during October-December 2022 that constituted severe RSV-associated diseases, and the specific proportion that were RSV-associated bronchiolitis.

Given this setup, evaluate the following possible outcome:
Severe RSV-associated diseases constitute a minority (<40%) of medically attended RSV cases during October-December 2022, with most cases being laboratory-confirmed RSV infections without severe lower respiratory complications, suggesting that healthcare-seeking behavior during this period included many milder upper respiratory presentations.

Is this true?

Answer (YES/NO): NO